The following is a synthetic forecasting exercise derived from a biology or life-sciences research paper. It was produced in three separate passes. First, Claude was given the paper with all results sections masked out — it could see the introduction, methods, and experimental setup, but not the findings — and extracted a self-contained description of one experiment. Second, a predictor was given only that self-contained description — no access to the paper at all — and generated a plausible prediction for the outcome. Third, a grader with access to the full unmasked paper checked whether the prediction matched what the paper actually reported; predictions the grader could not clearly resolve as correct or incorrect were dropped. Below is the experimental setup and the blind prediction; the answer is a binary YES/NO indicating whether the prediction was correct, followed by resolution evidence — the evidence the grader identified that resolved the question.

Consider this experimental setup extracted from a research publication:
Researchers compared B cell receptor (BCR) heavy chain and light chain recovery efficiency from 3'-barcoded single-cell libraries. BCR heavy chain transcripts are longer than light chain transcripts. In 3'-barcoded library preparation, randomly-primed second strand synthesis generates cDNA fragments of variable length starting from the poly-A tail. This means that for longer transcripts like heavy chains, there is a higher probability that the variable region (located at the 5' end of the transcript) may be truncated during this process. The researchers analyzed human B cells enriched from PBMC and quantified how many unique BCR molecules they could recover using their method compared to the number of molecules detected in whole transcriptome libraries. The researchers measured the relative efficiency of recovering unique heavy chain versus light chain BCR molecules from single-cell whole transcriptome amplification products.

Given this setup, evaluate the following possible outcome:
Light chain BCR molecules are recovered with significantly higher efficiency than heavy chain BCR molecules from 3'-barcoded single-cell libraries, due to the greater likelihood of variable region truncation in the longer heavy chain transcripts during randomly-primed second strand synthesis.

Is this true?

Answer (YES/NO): YES